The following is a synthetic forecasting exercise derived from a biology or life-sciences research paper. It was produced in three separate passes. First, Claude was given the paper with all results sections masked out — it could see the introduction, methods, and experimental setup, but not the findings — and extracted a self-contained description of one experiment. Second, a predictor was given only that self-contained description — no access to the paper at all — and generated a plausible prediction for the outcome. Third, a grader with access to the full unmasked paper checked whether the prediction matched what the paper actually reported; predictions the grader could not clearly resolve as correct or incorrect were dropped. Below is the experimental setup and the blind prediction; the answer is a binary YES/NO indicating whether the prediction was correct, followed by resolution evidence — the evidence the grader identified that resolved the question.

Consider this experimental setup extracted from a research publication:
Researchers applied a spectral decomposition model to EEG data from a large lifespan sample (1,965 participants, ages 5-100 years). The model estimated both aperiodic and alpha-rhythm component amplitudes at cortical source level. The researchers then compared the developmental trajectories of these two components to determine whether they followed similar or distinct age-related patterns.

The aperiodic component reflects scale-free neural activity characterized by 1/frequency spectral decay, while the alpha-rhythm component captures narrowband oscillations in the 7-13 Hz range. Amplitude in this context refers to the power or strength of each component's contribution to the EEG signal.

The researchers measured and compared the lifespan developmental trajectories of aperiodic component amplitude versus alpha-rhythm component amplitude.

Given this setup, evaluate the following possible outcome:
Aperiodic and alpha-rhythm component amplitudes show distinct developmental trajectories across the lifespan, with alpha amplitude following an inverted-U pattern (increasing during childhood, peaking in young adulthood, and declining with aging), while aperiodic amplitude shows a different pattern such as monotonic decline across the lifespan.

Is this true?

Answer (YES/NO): NO